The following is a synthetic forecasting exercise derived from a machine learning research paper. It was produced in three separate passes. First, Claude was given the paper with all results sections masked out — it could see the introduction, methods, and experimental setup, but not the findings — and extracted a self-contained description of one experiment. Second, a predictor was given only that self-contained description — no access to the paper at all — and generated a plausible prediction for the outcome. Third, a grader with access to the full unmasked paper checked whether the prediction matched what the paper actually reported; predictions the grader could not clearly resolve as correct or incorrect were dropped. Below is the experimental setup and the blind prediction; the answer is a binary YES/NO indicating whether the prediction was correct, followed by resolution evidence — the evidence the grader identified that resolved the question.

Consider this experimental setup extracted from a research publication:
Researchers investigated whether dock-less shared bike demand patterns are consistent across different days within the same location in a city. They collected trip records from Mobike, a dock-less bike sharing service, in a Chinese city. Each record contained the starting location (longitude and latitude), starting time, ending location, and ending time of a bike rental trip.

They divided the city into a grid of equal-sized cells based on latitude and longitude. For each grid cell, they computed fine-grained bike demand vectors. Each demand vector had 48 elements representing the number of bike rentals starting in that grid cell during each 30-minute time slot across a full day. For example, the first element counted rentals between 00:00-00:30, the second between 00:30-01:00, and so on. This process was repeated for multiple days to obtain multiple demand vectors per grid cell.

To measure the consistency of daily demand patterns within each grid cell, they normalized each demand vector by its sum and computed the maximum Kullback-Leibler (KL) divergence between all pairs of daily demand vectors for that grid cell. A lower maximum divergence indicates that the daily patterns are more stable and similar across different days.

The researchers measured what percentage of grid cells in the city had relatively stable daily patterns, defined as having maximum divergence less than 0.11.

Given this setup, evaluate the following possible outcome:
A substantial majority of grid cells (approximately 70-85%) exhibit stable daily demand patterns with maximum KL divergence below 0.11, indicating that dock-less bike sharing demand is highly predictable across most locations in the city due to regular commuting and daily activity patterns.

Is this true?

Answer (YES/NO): NO